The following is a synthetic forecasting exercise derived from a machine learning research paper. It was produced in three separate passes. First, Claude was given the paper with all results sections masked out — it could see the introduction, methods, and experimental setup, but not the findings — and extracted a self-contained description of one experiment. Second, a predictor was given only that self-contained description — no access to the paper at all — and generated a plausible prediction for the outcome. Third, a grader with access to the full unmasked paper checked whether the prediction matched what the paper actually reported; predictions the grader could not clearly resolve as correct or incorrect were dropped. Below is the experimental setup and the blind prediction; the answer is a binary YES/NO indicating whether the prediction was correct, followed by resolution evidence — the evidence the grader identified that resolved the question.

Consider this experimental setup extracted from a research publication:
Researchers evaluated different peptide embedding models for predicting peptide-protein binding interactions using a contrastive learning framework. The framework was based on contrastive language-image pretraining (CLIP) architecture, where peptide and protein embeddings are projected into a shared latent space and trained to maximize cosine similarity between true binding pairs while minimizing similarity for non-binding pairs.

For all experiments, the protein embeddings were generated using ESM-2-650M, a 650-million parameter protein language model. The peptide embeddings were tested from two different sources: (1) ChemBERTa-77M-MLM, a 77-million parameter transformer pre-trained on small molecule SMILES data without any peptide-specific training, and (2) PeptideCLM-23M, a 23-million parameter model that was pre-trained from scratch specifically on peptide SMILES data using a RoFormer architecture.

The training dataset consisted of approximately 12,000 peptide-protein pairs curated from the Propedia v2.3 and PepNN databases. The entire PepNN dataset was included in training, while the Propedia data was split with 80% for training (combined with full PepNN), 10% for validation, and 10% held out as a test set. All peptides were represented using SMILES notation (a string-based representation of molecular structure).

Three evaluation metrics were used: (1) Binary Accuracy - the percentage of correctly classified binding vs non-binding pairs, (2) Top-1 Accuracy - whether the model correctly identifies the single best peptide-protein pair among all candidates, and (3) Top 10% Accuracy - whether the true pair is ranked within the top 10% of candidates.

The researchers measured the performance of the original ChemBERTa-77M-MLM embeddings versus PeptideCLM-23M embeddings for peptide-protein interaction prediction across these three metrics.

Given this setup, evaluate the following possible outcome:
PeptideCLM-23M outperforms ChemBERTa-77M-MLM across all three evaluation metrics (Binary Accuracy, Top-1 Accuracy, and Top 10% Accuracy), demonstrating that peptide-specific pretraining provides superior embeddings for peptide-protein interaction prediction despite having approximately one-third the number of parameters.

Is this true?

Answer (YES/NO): YES